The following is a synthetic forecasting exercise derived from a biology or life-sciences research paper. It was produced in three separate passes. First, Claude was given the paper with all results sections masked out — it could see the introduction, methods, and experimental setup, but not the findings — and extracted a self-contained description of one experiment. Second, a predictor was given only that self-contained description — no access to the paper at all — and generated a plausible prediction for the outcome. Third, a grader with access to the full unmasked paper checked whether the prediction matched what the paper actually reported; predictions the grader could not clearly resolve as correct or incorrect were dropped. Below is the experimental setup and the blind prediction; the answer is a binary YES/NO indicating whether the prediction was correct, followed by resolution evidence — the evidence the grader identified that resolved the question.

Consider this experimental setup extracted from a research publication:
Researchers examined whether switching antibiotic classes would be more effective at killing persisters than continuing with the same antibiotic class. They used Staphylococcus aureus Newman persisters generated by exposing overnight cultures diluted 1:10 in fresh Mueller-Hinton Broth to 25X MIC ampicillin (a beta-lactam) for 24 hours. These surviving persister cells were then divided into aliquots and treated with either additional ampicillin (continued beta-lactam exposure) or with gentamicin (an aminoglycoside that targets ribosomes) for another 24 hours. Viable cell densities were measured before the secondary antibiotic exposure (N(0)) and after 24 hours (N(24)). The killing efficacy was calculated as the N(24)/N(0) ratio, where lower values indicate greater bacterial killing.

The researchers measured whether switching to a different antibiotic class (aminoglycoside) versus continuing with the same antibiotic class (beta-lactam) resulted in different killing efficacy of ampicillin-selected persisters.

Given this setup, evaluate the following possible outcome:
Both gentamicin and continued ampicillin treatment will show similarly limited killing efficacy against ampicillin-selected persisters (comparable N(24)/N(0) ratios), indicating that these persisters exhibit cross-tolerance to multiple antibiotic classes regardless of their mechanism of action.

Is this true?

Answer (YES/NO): NO